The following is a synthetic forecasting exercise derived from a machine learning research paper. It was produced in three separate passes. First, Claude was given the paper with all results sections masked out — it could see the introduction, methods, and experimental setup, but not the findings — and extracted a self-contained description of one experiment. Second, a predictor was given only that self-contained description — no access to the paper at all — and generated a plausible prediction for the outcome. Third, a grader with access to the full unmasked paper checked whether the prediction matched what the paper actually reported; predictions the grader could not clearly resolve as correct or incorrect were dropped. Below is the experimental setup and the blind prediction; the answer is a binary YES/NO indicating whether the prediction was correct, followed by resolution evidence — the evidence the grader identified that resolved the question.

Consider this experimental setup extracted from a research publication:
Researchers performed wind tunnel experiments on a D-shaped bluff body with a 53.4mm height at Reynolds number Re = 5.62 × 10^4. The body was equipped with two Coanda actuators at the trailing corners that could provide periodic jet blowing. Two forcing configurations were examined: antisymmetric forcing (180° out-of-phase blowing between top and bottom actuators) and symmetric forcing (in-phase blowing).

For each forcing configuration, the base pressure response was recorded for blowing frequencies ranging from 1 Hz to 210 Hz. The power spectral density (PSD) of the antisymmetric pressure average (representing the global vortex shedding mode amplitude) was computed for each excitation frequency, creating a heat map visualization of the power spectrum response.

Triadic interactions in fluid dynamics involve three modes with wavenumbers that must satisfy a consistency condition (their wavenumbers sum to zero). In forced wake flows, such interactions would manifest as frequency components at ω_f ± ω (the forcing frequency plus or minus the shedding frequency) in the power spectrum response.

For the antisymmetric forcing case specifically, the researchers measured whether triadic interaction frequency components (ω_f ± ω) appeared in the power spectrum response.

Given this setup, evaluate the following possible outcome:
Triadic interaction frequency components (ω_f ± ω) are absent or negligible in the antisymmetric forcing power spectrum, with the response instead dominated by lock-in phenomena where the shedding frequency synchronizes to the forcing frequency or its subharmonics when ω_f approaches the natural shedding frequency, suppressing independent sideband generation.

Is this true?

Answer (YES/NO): NO